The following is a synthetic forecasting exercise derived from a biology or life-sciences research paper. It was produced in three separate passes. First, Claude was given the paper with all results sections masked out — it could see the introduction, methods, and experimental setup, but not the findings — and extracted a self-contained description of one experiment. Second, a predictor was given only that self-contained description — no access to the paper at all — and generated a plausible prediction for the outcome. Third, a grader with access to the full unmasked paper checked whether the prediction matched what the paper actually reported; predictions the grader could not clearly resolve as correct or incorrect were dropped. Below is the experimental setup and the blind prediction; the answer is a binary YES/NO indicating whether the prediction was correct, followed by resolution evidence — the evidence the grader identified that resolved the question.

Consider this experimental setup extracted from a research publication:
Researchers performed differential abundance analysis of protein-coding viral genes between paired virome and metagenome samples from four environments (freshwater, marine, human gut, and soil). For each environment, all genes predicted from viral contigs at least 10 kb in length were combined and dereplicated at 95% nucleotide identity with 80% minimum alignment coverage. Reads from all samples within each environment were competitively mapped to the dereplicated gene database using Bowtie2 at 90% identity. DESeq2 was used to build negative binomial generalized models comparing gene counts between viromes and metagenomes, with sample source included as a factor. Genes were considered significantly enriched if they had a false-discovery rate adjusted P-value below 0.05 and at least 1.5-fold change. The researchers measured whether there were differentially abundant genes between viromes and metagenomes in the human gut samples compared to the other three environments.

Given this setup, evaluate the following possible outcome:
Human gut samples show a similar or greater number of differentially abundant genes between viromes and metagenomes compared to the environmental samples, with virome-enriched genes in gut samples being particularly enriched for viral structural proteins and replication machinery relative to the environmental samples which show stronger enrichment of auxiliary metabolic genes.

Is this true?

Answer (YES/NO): NO